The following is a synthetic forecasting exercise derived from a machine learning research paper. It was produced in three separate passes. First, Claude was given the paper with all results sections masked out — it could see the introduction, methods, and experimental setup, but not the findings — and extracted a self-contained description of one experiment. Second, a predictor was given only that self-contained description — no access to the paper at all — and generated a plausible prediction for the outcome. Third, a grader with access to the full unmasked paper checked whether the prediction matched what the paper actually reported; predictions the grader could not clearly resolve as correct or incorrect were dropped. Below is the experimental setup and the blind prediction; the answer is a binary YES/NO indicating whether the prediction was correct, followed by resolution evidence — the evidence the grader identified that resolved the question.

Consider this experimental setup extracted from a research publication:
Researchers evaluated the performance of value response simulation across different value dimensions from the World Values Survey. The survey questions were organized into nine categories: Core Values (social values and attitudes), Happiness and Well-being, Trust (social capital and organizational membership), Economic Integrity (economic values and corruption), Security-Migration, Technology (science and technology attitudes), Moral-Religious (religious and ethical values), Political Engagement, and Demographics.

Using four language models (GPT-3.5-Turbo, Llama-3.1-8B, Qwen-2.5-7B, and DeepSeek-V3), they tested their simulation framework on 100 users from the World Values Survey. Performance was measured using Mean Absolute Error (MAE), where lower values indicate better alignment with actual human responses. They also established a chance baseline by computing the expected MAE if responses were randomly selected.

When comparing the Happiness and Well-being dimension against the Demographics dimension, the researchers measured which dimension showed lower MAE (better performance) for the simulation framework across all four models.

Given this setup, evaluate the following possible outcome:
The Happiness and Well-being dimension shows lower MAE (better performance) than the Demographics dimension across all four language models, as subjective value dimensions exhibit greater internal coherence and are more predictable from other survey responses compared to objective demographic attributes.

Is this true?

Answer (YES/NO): YES